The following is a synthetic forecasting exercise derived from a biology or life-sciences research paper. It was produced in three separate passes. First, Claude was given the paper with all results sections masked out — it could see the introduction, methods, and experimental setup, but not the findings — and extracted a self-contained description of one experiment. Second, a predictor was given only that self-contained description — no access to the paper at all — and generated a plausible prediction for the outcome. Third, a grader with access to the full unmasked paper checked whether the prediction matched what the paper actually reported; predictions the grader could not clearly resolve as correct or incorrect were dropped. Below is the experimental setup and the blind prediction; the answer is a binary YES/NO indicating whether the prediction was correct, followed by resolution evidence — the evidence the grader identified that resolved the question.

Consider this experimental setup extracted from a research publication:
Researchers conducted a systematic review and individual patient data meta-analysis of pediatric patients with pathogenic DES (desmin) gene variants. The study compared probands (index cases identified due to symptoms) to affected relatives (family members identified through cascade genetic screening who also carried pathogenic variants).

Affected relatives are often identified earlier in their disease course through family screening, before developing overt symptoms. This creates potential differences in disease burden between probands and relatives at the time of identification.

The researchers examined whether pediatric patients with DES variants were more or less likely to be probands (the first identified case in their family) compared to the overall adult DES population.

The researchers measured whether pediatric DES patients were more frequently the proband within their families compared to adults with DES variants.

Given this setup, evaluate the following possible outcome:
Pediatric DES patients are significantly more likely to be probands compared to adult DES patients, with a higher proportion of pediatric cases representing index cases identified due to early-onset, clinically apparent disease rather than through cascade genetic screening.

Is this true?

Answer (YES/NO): YES